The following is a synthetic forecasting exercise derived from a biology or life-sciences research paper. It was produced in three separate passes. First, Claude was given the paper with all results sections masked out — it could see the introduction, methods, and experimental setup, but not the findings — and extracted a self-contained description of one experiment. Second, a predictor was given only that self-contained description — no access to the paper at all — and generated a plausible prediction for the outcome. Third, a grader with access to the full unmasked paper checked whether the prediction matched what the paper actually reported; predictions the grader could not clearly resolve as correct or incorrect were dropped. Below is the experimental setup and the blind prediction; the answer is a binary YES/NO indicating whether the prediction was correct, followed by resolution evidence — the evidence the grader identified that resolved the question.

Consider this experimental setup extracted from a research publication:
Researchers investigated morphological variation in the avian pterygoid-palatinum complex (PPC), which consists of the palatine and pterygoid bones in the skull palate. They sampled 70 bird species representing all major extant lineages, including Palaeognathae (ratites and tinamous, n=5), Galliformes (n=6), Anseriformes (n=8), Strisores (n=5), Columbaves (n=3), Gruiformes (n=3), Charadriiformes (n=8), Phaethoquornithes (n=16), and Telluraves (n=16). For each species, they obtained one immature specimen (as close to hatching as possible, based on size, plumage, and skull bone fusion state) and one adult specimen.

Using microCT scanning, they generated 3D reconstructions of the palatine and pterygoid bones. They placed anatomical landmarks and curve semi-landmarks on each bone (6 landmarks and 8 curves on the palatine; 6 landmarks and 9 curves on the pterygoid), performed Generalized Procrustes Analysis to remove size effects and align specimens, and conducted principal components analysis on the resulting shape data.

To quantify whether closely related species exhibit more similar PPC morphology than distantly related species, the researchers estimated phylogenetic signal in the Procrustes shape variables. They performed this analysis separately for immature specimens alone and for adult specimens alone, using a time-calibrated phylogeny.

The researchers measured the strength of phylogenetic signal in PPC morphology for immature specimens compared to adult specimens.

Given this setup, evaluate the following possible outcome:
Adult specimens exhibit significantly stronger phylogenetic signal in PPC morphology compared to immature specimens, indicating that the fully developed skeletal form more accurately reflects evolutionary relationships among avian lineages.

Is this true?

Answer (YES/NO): NO